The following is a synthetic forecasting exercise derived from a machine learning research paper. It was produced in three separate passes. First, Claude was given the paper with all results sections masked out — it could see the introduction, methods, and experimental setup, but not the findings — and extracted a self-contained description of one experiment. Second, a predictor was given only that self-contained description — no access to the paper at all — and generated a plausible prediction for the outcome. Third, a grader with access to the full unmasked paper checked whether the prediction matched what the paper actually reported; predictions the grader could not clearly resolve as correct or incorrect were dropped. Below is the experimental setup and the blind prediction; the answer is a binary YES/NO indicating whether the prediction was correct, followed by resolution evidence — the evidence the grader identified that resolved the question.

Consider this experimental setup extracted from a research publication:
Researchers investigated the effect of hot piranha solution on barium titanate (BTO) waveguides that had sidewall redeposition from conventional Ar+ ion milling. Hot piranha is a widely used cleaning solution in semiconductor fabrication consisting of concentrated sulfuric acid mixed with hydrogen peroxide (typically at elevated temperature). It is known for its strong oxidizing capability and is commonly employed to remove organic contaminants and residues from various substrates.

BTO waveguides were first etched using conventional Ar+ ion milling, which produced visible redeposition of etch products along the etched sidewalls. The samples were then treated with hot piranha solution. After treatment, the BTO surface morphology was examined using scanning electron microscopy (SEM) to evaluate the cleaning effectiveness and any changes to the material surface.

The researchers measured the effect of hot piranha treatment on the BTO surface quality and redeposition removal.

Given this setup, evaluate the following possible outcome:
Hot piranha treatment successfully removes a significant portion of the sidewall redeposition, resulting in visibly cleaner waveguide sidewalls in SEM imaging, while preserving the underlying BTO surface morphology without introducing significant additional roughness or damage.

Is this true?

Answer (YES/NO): NO